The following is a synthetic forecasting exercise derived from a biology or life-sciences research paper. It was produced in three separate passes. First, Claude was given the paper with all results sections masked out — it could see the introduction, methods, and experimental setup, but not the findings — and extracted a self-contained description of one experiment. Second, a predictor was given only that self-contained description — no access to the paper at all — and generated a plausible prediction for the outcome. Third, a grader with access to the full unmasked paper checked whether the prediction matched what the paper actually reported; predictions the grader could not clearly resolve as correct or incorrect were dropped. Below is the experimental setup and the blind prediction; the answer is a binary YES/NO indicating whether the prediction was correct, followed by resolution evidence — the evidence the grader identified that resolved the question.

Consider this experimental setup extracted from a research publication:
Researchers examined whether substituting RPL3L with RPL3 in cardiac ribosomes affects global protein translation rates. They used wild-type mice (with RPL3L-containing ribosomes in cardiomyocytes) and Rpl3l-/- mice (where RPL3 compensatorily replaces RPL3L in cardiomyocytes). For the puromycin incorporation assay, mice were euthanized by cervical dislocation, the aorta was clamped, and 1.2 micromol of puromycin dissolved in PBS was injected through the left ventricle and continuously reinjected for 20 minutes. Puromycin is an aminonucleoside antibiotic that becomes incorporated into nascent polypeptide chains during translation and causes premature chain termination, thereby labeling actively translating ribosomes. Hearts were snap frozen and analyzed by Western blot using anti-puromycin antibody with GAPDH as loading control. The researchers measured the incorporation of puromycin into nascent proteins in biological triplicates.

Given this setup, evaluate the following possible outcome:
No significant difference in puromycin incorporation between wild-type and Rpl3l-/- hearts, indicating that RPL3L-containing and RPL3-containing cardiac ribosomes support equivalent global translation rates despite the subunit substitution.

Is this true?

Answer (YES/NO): YES